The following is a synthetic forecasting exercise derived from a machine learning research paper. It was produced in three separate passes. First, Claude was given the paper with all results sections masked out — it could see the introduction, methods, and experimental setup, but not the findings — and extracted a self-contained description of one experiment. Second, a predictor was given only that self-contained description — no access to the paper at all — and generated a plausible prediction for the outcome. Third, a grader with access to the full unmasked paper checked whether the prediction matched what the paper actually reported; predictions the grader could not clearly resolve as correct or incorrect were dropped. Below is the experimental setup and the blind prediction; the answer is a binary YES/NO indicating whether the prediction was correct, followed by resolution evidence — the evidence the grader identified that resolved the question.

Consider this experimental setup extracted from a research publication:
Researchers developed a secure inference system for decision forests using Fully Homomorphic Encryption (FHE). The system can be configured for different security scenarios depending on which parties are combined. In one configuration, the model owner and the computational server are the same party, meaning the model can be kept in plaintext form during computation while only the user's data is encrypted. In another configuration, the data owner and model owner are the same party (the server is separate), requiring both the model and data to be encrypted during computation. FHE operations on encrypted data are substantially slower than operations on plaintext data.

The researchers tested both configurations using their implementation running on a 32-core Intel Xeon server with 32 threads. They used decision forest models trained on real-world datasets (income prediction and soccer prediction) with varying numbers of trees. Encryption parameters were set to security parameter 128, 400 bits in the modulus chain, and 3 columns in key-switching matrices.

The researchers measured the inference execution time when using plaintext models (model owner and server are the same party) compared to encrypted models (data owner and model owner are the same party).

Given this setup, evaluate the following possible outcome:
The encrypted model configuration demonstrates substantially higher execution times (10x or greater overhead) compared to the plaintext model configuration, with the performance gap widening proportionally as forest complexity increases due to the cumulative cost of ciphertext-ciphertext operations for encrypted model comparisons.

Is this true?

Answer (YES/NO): NO